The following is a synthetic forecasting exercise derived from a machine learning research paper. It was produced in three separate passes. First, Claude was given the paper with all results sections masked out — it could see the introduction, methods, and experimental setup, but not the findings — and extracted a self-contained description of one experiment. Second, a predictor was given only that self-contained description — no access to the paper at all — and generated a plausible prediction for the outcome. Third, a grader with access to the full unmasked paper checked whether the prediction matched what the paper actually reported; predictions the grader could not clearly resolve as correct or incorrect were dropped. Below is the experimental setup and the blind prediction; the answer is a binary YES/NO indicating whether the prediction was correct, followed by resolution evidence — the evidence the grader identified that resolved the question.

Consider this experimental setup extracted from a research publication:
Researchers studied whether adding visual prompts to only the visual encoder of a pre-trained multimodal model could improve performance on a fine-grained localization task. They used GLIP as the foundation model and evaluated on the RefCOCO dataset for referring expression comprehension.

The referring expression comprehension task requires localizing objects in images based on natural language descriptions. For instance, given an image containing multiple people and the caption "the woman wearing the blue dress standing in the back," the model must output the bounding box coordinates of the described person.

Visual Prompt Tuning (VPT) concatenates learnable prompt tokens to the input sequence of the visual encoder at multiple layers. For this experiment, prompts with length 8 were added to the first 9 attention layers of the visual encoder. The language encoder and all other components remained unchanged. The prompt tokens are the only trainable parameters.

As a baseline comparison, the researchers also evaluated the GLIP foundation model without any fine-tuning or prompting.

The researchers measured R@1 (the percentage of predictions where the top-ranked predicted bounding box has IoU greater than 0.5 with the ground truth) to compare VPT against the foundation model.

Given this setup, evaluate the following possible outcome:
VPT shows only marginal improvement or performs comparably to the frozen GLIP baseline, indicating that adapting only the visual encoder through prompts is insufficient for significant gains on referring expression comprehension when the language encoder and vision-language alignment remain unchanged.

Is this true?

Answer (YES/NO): NO